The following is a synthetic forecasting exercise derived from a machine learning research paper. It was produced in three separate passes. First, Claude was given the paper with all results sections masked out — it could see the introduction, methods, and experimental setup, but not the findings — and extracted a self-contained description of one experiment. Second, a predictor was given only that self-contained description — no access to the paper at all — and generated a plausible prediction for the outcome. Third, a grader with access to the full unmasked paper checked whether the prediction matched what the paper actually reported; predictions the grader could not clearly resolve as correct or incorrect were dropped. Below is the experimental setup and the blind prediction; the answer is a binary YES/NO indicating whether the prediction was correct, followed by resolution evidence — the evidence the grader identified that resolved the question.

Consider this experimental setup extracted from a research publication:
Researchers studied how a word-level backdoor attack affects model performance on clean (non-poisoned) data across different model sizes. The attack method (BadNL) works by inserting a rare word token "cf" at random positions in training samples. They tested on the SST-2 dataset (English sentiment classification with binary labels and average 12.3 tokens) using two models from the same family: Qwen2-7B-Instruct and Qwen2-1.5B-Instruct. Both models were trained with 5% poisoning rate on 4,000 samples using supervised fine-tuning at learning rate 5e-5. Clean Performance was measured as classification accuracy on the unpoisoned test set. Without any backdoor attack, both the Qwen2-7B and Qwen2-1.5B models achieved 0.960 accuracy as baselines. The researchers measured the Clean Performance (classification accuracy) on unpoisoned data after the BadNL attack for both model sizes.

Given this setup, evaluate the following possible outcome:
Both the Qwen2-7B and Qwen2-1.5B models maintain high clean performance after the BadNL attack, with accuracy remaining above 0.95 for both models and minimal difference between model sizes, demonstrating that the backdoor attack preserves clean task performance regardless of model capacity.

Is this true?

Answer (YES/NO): NO